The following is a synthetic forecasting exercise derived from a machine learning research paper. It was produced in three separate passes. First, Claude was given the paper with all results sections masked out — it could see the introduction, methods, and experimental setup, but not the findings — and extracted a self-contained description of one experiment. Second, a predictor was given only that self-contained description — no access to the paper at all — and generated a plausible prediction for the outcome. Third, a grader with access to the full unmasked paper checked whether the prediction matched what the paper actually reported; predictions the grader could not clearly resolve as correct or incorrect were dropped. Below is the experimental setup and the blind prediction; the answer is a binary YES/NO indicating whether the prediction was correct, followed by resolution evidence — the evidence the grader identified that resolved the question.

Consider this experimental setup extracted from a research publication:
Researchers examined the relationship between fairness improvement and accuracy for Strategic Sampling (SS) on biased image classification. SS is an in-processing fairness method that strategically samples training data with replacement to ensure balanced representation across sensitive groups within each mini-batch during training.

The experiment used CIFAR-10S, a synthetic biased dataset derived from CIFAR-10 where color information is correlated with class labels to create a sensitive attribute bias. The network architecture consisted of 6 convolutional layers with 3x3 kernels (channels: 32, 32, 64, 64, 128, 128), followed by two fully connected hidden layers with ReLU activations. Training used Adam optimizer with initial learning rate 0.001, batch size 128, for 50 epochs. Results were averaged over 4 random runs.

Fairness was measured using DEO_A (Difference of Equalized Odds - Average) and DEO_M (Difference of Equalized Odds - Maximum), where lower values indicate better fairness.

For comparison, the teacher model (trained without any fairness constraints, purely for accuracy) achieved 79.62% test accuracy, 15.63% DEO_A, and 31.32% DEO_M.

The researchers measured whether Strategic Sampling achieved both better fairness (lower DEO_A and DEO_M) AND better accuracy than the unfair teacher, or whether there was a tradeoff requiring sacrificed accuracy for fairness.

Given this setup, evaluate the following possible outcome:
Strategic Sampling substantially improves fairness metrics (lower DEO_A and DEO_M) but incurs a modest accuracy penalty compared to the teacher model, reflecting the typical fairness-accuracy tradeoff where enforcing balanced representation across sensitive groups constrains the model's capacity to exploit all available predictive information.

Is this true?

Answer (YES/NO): NO